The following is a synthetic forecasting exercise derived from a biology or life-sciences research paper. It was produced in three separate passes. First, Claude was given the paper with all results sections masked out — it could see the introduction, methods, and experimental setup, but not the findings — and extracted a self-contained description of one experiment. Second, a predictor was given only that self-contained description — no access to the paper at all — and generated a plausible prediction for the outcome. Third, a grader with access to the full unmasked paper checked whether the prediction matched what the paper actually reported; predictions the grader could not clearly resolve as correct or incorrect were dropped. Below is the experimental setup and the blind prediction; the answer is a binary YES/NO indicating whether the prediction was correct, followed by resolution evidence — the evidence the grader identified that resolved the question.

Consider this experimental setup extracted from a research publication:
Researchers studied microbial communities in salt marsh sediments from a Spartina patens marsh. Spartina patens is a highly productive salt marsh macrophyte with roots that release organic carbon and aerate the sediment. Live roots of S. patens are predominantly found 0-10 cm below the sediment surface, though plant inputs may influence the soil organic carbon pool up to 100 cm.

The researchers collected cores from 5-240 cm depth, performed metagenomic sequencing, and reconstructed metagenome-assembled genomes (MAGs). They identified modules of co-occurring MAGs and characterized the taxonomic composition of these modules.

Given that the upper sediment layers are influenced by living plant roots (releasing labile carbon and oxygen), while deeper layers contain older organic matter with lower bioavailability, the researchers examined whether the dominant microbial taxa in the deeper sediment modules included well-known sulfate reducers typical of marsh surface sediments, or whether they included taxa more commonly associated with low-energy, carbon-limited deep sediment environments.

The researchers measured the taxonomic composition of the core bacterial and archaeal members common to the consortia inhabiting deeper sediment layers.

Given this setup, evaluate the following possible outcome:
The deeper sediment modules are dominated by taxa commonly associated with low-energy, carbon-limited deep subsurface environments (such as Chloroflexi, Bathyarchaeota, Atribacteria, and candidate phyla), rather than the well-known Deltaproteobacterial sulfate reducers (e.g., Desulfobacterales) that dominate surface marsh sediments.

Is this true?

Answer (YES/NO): YES